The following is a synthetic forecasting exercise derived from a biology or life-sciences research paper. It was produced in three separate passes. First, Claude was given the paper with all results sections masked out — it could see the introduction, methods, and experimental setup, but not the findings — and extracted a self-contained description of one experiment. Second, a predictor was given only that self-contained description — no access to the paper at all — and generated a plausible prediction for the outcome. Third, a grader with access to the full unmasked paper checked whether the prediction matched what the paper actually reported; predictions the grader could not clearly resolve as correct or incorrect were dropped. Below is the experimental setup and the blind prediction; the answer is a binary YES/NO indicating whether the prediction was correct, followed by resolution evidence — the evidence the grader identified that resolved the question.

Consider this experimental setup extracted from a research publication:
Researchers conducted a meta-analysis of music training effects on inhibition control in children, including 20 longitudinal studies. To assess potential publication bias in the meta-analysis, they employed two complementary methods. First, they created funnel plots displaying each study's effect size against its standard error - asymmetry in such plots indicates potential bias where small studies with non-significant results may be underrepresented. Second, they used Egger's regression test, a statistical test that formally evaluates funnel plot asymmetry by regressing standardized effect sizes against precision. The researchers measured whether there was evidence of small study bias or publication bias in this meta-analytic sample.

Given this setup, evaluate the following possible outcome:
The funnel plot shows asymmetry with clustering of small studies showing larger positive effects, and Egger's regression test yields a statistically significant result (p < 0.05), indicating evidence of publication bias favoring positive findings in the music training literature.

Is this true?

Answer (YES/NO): NO